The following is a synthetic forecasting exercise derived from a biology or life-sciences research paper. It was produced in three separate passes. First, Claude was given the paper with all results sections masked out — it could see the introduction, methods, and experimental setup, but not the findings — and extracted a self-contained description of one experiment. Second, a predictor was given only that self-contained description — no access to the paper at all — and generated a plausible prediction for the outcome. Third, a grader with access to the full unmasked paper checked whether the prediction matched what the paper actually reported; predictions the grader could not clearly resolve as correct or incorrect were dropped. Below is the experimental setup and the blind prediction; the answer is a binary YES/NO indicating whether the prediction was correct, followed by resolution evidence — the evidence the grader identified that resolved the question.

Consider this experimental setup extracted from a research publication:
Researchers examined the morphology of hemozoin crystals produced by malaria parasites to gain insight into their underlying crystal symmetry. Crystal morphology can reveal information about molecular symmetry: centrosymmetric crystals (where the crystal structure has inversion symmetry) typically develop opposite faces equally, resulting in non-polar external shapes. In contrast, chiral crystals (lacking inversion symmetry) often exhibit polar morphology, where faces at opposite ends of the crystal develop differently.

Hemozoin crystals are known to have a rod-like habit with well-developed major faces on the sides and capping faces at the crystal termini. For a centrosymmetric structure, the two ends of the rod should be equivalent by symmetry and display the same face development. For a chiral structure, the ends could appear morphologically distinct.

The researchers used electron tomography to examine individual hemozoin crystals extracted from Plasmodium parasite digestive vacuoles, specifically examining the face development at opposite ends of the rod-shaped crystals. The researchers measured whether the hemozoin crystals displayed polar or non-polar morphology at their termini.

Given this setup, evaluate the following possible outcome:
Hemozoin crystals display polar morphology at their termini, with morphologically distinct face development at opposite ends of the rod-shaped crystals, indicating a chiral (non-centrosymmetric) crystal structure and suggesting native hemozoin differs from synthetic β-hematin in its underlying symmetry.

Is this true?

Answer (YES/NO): YES